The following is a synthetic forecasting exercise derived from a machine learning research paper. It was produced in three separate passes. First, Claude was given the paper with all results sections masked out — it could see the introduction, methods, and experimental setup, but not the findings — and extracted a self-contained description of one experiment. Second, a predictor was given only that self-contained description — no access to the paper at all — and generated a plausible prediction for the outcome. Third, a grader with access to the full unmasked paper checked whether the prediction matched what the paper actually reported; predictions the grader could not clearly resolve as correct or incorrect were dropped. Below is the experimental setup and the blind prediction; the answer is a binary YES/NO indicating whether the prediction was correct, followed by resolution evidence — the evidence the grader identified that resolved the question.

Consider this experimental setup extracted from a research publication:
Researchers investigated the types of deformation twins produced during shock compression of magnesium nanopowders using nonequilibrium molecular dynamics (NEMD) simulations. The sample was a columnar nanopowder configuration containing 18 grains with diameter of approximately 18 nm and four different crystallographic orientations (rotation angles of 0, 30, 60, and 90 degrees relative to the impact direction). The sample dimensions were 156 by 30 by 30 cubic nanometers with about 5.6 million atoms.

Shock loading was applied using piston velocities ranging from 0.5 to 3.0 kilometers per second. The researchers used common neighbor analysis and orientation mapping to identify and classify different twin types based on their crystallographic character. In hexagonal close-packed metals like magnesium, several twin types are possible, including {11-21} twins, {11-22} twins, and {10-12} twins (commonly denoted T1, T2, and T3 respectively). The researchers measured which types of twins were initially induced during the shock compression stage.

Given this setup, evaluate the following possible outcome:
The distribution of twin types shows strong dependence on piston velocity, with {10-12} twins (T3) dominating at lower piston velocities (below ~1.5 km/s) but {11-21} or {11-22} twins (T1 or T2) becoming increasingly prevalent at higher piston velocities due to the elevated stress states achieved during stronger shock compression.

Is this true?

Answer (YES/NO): NO